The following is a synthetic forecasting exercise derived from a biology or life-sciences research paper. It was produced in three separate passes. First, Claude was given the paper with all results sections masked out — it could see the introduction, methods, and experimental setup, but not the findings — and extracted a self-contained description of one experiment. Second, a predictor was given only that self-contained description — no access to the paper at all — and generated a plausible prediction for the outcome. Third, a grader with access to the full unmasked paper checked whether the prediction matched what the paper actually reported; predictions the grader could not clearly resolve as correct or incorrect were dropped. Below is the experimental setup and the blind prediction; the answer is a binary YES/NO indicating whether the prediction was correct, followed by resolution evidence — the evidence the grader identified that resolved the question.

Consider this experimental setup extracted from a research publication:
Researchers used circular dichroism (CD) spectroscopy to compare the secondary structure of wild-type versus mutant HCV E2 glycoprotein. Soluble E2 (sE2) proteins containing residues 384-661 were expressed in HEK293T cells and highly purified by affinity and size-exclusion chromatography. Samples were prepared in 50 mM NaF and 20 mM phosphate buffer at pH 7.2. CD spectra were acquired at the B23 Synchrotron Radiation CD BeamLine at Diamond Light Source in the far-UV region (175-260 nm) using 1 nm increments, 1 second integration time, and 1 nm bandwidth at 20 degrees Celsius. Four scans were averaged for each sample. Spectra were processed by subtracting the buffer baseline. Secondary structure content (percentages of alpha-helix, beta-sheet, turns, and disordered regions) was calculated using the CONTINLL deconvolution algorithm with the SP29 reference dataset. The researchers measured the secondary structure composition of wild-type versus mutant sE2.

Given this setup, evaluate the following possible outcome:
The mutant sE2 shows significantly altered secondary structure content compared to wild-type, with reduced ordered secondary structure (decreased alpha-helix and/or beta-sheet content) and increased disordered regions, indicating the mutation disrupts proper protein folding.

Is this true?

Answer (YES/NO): NO